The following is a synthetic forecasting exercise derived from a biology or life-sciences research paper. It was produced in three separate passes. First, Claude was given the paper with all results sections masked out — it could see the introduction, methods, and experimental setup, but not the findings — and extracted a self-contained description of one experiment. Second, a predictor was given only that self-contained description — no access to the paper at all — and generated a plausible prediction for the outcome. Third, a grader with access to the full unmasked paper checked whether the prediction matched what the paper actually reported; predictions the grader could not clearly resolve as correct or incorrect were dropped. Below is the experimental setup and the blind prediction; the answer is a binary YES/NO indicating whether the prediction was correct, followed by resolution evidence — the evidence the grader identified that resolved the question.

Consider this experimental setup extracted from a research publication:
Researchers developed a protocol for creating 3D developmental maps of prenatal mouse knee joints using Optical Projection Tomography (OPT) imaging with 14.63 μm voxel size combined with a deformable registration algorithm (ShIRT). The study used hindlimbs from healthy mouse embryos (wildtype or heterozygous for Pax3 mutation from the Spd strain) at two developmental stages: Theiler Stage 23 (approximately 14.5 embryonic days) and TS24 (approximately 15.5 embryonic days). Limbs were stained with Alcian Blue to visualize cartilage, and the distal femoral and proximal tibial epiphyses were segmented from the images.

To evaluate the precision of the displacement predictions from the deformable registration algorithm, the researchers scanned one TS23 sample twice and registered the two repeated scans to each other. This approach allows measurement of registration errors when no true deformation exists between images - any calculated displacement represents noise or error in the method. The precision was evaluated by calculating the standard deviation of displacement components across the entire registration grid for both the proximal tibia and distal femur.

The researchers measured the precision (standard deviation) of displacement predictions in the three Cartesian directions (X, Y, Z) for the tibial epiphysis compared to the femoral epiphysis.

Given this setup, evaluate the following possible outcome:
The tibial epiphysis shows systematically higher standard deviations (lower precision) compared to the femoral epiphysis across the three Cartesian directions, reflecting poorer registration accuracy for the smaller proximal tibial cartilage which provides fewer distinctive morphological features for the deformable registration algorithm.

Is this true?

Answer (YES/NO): YES